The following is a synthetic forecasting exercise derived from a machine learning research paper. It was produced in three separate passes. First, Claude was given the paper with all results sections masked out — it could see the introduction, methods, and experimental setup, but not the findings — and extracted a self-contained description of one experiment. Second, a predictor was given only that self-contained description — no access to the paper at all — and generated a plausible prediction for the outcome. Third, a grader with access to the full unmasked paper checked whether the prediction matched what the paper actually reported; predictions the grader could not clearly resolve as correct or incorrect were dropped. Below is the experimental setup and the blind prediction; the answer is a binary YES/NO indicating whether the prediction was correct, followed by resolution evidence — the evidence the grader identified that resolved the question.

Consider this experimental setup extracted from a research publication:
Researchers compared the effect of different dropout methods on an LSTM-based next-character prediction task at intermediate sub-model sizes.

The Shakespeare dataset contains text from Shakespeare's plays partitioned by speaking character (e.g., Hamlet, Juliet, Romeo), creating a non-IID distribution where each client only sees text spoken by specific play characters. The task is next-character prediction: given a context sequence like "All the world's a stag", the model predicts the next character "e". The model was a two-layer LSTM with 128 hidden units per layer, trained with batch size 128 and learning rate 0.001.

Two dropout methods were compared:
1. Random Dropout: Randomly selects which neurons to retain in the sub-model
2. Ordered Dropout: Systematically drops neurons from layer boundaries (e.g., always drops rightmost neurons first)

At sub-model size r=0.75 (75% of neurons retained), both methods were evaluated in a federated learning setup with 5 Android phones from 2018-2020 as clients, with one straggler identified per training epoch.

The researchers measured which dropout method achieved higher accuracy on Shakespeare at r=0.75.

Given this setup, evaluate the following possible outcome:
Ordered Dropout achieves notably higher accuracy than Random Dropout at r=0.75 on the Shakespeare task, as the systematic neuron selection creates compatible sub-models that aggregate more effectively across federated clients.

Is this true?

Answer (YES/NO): NO